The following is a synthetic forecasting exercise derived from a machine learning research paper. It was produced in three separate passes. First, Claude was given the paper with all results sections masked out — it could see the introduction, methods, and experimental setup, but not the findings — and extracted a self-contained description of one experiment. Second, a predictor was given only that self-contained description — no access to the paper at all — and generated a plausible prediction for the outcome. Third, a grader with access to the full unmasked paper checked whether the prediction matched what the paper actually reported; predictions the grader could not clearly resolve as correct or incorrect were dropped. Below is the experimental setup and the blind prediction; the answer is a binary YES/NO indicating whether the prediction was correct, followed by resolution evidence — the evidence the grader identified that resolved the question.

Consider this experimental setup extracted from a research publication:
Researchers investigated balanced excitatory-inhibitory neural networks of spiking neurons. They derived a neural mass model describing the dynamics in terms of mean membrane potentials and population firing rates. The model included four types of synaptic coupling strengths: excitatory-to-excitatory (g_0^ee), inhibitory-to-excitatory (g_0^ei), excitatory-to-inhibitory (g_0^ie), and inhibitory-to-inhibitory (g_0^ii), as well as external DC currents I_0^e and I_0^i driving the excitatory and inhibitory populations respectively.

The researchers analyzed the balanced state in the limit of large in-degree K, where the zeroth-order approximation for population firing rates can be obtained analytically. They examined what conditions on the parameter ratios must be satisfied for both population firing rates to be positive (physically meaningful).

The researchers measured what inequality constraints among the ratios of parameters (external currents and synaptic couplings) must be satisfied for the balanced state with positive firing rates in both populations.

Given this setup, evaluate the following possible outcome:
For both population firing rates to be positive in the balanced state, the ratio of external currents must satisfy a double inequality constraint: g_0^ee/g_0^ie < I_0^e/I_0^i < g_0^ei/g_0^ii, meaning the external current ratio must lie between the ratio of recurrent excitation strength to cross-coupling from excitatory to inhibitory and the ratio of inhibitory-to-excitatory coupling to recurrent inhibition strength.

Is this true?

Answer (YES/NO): NO